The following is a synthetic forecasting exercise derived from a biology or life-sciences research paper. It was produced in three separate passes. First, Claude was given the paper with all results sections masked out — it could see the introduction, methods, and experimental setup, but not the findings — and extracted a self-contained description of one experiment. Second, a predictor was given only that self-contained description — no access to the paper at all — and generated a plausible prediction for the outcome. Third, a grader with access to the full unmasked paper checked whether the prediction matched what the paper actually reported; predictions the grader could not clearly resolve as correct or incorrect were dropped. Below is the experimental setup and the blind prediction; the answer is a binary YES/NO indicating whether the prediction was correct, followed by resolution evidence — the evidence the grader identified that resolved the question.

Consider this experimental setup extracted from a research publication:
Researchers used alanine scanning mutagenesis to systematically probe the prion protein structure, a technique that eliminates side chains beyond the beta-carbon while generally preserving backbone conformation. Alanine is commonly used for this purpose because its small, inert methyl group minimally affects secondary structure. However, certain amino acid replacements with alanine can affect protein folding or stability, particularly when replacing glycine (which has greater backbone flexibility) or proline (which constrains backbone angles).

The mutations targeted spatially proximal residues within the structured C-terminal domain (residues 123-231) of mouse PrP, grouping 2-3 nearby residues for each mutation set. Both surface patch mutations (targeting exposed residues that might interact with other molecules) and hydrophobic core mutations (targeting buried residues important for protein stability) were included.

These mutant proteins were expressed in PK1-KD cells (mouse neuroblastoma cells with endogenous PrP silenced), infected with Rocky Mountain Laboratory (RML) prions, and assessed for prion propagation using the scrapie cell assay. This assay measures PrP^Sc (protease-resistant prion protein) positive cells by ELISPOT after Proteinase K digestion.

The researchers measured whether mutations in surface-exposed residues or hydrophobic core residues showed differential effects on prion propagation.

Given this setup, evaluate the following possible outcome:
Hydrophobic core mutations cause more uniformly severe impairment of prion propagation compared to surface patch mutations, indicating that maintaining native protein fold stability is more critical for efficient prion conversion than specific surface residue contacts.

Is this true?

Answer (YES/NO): NO